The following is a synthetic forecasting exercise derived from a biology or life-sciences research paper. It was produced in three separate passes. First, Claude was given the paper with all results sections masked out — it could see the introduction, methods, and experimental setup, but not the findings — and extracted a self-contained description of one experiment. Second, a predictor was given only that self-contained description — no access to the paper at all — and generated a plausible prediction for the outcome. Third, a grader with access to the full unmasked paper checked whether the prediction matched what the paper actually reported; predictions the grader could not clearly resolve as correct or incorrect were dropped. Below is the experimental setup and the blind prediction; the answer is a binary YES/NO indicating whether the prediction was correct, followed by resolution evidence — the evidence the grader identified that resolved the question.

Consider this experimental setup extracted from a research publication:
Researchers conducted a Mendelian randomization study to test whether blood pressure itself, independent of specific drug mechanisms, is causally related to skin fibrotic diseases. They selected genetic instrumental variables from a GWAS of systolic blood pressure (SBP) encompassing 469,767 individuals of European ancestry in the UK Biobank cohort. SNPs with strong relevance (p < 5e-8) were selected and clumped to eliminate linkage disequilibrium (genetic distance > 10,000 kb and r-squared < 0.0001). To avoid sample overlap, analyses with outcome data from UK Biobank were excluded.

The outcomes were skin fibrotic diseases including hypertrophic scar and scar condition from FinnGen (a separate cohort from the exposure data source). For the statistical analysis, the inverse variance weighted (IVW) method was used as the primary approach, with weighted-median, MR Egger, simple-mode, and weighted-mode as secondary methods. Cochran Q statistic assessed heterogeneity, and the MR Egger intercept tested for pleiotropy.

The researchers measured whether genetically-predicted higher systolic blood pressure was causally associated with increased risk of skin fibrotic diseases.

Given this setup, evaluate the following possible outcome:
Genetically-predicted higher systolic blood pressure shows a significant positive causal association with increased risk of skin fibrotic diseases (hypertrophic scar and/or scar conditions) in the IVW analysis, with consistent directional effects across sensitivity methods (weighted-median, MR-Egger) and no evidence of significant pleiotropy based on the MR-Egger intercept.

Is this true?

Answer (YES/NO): NO